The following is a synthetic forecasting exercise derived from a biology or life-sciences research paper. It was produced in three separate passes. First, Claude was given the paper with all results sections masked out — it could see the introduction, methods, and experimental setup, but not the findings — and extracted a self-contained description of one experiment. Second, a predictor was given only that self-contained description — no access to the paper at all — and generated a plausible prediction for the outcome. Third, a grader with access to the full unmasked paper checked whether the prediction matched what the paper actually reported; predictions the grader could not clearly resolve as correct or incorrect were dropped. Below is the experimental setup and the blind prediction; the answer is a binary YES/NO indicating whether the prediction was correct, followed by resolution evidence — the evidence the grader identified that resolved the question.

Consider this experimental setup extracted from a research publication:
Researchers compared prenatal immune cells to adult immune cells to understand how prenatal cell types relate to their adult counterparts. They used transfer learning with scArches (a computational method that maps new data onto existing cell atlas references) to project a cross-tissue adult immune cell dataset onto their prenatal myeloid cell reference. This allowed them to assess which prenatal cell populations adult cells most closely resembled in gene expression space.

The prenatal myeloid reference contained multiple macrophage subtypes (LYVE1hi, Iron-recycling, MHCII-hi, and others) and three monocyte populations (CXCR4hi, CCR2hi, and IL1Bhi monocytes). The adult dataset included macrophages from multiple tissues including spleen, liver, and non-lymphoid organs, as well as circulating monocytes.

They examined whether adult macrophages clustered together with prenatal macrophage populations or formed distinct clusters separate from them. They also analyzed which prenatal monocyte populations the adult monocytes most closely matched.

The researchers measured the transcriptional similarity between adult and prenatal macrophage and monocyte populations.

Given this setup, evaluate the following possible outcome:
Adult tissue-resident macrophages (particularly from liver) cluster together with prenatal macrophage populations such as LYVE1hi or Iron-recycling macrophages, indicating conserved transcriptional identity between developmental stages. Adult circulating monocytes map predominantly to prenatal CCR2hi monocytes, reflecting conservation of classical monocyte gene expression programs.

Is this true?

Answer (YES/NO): NO